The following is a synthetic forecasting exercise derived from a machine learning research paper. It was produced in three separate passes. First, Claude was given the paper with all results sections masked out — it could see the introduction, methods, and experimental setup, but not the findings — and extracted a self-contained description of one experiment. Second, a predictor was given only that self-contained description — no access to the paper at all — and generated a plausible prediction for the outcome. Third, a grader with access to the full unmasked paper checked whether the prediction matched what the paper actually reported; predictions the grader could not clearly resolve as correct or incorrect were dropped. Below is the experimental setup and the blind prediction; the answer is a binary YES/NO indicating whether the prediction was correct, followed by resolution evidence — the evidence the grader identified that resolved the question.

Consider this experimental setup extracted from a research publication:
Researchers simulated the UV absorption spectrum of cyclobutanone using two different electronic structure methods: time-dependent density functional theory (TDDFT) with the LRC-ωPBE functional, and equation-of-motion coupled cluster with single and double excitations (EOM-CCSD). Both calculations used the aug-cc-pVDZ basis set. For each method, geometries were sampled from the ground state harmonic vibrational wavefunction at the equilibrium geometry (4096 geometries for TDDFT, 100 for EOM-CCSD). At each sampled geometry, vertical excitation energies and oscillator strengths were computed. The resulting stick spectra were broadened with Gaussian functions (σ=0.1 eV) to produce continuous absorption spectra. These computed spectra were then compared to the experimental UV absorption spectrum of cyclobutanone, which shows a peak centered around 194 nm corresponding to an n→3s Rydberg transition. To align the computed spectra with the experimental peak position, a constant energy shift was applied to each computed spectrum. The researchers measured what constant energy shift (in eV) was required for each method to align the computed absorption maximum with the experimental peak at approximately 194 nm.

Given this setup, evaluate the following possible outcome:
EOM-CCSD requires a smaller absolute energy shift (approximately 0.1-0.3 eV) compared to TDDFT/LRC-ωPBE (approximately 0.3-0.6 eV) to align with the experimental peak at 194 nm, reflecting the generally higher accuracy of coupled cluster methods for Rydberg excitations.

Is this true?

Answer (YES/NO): NO